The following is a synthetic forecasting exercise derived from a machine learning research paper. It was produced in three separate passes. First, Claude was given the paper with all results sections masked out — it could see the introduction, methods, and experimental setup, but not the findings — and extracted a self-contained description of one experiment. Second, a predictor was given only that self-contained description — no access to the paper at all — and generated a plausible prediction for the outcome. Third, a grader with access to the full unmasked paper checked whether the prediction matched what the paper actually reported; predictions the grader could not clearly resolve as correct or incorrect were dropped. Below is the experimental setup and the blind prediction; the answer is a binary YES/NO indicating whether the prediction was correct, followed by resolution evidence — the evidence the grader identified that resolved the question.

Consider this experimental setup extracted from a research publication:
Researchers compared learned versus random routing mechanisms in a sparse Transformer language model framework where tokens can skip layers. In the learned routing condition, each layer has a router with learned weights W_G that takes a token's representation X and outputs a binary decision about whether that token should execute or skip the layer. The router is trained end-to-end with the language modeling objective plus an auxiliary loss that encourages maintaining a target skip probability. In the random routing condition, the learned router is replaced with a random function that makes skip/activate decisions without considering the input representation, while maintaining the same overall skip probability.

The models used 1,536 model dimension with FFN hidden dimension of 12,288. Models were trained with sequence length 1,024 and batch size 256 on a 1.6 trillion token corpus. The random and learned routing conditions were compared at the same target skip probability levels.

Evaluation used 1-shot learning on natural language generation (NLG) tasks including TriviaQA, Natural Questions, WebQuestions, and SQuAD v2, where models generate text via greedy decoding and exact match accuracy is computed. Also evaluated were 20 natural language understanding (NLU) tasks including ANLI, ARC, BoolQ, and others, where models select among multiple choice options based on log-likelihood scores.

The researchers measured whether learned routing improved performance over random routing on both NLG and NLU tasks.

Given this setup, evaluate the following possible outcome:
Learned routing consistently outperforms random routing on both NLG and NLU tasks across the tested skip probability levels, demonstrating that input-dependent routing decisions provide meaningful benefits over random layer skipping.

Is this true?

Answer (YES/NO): YES